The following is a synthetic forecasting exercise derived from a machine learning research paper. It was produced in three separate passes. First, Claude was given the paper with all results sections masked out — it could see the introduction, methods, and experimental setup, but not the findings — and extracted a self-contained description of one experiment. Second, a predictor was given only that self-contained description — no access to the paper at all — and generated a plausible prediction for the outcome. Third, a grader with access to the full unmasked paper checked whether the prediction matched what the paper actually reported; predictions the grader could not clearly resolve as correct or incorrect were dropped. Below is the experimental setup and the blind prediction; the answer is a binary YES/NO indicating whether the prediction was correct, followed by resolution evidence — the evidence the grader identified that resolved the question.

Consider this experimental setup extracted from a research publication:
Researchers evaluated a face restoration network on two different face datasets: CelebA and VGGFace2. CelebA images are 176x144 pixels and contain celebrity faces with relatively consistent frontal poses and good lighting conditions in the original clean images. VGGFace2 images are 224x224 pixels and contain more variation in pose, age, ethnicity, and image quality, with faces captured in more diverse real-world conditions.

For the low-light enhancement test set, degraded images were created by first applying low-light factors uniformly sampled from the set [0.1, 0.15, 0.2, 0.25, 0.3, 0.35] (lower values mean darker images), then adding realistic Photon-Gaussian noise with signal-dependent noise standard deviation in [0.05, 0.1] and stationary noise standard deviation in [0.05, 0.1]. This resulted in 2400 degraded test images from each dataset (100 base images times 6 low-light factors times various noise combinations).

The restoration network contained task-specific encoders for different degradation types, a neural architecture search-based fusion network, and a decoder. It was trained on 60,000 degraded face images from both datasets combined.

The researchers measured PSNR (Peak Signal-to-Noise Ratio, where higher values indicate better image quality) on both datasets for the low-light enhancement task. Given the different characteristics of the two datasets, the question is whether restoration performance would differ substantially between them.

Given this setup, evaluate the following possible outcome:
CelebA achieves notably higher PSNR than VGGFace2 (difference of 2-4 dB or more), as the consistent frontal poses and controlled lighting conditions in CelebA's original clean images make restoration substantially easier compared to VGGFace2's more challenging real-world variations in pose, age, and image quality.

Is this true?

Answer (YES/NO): NO